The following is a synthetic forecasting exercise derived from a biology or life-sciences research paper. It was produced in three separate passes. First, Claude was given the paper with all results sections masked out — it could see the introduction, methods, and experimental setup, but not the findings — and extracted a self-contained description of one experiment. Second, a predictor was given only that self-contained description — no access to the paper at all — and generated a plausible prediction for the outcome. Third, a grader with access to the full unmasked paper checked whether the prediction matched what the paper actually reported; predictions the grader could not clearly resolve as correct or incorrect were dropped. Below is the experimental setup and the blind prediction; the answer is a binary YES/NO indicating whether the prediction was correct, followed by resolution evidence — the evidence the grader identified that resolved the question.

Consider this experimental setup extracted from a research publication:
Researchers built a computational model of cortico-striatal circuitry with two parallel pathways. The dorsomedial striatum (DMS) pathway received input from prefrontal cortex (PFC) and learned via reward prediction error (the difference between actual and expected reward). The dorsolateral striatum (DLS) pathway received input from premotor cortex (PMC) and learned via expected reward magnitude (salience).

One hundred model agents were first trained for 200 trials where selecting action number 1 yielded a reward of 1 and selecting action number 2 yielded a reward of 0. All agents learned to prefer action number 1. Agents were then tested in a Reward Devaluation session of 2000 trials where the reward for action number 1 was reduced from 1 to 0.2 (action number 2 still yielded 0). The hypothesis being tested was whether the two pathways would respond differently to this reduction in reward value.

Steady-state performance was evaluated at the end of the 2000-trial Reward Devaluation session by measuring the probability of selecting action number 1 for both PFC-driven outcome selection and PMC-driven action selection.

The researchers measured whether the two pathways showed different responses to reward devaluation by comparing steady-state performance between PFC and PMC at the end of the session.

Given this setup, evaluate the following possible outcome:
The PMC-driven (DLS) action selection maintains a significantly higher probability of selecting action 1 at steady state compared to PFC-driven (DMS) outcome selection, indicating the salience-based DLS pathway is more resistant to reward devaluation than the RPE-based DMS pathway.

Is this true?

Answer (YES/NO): NO